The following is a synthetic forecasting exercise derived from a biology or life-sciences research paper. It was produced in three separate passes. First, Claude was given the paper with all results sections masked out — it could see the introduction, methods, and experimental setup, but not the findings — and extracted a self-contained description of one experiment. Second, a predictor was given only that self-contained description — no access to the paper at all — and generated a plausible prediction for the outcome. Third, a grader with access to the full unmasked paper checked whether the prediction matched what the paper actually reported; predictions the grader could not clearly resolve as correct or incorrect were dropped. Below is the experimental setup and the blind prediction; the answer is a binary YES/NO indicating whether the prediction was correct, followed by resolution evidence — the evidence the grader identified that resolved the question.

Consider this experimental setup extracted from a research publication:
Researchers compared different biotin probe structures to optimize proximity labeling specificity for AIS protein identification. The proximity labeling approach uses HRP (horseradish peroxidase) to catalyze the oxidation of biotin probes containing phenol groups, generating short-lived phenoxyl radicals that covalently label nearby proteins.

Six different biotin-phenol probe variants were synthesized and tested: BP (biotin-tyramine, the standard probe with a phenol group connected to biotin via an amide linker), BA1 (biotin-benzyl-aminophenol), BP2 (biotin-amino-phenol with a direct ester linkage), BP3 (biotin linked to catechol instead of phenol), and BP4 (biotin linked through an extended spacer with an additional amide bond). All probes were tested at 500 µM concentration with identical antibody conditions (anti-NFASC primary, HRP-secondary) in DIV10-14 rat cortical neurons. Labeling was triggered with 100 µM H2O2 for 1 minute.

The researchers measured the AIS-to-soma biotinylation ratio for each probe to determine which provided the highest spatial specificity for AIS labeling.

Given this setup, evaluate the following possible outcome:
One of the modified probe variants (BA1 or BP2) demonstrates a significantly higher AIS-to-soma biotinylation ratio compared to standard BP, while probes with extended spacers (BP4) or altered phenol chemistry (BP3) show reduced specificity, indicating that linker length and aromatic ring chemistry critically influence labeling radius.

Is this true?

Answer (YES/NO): NO